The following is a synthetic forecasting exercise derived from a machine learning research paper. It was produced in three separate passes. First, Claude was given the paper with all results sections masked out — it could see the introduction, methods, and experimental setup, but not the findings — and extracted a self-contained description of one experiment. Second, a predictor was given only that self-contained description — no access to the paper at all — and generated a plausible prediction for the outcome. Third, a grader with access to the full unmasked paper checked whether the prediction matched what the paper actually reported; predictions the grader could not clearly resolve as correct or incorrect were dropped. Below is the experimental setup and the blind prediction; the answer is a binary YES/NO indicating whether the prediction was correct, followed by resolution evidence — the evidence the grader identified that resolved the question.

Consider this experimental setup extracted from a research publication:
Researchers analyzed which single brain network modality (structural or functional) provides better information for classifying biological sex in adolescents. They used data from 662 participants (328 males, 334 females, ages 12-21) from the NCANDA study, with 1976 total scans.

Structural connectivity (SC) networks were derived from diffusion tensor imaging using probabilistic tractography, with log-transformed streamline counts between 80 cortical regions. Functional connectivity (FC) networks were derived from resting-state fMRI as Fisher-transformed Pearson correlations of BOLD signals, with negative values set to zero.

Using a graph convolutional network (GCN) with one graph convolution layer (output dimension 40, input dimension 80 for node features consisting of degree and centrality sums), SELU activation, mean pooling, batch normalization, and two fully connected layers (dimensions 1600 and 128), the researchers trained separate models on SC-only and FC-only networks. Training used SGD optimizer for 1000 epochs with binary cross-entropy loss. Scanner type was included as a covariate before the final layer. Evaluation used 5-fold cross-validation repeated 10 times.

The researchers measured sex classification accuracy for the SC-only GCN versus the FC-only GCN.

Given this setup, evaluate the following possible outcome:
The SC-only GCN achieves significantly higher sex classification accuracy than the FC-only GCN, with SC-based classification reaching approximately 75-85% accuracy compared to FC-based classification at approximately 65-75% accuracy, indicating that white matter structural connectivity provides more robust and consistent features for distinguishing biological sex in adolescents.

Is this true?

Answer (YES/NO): NO